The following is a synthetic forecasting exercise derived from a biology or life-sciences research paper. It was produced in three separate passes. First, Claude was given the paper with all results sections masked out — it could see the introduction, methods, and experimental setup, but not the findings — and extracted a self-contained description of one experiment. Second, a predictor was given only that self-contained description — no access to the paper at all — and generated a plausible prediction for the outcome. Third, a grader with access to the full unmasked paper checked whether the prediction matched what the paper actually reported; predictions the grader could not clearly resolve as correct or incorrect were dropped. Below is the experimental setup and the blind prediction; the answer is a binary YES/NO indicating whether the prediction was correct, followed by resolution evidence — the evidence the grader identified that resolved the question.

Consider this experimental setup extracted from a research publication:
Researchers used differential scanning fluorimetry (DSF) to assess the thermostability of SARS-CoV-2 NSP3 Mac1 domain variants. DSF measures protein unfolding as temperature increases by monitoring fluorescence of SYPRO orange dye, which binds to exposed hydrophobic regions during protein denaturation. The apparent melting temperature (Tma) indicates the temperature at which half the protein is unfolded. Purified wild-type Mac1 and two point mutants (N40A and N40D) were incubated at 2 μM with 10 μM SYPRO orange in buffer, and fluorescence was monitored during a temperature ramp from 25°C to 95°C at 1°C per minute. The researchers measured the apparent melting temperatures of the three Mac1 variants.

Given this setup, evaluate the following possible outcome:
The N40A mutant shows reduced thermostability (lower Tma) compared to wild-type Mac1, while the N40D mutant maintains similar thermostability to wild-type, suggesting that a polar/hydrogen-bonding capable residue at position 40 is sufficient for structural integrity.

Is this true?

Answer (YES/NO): YES